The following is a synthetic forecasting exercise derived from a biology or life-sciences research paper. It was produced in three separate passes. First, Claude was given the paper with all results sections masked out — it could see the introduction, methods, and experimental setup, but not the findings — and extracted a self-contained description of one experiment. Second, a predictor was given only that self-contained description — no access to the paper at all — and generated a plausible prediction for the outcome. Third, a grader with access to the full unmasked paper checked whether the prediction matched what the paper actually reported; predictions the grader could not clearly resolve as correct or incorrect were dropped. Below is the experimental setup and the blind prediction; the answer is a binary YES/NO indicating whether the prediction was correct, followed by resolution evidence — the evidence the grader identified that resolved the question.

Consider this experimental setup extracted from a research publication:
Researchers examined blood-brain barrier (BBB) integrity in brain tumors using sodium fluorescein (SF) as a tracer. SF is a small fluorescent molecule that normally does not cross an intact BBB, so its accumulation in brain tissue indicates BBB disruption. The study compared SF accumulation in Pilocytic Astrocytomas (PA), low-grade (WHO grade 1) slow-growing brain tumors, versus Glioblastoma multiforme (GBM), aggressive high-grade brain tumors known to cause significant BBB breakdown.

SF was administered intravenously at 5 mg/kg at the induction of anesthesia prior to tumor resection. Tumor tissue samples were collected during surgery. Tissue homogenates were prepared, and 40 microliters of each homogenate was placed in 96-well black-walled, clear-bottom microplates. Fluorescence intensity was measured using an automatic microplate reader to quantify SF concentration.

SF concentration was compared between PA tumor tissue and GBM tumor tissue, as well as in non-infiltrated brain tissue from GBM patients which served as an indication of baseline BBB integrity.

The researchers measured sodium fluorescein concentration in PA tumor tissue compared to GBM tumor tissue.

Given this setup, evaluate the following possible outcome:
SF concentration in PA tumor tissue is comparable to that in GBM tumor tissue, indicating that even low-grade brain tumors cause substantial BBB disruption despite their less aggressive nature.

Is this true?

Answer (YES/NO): NO